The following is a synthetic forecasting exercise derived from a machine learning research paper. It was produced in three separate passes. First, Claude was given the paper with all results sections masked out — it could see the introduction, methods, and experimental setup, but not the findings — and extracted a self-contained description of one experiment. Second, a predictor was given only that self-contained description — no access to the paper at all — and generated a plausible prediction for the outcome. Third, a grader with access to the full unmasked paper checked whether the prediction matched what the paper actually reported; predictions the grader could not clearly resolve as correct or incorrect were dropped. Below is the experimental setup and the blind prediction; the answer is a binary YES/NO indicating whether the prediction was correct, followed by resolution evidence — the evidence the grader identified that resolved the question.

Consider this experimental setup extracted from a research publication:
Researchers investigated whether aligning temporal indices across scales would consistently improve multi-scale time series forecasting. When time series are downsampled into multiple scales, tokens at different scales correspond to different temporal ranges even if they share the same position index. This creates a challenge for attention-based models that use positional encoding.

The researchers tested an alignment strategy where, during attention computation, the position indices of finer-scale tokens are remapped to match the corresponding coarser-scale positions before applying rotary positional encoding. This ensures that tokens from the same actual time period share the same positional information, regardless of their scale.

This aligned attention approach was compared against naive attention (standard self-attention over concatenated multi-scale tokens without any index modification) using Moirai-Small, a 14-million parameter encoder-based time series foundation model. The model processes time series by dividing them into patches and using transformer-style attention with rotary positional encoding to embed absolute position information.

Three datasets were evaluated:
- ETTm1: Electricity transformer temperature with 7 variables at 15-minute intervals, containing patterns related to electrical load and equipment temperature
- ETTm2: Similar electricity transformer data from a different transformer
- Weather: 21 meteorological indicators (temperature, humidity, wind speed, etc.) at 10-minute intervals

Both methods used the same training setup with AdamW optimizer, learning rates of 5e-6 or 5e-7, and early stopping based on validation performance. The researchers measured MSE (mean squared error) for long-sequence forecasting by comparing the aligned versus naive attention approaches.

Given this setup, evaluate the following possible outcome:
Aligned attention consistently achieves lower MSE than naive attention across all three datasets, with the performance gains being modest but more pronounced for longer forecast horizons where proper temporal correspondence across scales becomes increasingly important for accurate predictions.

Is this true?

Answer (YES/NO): NO